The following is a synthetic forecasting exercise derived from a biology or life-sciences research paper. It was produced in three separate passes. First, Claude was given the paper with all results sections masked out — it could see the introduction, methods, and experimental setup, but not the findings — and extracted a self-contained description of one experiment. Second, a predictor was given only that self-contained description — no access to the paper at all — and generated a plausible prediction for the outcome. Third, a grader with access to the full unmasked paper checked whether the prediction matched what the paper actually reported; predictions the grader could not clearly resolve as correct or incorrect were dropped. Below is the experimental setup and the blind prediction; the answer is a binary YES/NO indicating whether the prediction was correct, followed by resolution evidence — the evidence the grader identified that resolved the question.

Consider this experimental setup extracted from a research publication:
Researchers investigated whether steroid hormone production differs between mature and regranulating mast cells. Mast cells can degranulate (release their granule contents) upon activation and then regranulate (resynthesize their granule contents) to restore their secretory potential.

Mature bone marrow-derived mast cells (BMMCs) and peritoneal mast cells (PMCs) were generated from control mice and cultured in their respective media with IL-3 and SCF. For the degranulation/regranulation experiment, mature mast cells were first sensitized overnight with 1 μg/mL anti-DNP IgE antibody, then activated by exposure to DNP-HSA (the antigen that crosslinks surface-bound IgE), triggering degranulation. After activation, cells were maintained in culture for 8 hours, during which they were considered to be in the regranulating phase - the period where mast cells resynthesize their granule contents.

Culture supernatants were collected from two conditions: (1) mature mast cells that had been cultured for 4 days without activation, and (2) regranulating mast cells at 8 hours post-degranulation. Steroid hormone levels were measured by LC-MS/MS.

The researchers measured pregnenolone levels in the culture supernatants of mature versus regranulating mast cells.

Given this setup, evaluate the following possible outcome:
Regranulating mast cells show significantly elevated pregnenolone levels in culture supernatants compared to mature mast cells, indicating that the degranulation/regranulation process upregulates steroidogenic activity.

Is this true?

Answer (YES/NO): YES